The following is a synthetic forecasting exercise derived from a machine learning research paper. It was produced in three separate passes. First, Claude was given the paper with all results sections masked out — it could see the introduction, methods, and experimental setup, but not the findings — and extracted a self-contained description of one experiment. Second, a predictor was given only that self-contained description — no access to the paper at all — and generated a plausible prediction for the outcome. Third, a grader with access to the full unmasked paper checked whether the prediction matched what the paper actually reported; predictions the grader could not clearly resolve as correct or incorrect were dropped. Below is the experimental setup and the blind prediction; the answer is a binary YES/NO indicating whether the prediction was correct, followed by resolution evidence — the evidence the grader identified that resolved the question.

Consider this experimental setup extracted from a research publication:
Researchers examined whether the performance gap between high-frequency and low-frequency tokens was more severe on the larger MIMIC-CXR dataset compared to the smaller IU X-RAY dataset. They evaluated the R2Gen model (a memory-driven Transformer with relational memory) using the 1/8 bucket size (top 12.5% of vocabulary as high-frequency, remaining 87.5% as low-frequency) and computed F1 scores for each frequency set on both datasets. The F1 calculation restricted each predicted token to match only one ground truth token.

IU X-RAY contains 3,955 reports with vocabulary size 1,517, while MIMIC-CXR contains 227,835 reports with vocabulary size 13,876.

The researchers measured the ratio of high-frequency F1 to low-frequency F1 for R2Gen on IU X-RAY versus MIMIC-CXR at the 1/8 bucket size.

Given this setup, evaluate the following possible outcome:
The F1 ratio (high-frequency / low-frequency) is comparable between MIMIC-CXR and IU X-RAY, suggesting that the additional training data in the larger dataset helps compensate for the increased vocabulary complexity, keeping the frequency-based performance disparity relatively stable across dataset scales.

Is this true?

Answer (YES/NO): NO